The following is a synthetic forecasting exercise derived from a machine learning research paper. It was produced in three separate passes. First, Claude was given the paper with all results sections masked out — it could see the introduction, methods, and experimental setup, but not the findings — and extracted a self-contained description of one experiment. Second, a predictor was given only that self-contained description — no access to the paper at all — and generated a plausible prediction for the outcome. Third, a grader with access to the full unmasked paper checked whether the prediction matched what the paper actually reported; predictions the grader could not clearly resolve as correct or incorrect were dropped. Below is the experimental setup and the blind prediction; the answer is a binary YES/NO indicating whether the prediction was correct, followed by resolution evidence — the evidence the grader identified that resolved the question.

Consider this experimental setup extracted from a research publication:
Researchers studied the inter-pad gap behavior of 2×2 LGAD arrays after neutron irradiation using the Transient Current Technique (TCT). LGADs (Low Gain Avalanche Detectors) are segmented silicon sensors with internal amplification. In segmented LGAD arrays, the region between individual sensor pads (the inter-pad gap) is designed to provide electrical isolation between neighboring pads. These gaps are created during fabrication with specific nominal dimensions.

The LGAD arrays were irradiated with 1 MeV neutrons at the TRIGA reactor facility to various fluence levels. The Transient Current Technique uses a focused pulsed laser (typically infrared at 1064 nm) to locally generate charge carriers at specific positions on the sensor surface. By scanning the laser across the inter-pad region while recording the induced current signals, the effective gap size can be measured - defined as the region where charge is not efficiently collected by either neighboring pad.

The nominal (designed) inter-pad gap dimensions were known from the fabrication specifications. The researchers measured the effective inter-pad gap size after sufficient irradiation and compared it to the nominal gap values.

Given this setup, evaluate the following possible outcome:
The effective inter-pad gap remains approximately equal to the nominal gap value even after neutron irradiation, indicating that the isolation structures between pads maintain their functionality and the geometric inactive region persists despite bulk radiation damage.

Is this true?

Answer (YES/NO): NO